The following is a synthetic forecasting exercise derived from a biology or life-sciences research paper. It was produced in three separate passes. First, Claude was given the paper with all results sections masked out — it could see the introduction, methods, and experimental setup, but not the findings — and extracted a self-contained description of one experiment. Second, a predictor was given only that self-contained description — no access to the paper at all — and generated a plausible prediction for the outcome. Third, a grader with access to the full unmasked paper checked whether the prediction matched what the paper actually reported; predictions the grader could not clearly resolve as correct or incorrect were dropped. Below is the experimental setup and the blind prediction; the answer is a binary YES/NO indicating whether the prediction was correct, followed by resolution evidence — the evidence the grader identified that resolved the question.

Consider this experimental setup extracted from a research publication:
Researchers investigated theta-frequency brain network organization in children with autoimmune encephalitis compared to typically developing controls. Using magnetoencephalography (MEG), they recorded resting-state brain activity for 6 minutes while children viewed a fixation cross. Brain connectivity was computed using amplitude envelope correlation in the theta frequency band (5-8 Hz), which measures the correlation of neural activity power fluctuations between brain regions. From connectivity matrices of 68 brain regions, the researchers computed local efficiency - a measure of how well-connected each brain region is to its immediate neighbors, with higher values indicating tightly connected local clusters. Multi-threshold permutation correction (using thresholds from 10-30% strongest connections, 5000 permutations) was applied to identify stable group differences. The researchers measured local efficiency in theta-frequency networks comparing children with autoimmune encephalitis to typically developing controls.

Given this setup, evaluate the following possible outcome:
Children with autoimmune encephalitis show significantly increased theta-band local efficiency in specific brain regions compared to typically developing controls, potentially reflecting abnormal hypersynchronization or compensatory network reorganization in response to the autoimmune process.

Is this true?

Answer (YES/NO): NO